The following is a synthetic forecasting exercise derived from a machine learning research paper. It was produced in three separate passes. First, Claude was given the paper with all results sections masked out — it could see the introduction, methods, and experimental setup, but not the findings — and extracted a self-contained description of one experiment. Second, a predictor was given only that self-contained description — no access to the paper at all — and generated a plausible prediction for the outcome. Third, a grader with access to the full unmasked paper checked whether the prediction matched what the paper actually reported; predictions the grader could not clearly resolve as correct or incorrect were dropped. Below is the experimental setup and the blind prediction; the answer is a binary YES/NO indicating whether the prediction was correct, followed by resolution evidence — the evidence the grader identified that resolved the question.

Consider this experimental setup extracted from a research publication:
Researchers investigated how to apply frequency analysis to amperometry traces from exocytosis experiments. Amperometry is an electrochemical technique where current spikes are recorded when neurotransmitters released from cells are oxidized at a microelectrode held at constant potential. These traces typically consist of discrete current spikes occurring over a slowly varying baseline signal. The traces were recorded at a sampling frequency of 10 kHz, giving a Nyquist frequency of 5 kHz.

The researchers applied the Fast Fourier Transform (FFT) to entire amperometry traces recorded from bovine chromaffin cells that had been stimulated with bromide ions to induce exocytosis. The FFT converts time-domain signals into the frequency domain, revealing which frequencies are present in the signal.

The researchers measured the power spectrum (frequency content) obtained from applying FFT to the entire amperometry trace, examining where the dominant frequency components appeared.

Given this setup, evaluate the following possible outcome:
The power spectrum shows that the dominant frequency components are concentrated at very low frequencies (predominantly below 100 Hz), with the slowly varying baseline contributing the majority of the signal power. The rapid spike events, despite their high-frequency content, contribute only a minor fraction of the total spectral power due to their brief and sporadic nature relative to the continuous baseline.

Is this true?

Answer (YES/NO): YES